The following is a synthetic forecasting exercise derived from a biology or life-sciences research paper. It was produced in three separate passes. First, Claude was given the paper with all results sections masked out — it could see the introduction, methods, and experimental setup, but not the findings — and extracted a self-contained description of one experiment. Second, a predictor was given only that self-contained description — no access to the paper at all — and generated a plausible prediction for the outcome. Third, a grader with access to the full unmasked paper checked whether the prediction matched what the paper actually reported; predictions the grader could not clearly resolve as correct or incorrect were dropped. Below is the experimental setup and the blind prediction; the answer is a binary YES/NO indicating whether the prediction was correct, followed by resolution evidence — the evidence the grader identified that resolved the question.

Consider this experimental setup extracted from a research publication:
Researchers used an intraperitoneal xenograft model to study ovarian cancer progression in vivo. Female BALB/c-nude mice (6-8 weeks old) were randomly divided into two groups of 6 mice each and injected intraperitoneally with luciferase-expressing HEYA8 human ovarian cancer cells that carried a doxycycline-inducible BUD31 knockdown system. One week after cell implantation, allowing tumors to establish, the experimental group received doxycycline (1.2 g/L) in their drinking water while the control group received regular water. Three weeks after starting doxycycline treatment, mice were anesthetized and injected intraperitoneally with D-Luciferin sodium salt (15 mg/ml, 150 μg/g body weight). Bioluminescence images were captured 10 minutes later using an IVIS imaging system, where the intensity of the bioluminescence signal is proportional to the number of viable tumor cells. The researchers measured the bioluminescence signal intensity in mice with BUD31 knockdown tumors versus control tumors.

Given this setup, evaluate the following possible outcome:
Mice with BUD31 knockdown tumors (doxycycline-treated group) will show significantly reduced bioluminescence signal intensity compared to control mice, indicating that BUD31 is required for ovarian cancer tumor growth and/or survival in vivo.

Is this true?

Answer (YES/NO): YES